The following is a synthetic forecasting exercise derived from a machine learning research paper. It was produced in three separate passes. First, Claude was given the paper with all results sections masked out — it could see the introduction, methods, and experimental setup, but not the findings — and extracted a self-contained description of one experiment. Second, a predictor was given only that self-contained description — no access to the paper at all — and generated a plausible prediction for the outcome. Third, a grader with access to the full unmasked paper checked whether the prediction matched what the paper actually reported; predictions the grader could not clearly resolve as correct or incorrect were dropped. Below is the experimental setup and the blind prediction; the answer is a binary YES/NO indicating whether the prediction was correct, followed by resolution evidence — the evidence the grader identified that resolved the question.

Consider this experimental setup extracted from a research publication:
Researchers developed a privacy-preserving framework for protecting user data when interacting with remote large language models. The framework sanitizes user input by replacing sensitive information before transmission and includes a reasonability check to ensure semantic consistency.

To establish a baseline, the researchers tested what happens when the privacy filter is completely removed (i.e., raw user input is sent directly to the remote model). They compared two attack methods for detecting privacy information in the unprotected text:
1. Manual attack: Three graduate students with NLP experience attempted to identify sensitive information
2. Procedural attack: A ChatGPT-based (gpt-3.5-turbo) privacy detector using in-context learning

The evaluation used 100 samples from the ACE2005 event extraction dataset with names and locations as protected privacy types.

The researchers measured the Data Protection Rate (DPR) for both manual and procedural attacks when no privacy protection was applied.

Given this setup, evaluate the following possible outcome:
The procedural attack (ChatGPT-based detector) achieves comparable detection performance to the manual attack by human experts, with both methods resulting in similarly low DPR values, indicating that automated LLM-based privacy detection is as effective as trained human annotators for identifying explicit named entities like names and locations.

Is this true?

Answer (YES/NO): NO